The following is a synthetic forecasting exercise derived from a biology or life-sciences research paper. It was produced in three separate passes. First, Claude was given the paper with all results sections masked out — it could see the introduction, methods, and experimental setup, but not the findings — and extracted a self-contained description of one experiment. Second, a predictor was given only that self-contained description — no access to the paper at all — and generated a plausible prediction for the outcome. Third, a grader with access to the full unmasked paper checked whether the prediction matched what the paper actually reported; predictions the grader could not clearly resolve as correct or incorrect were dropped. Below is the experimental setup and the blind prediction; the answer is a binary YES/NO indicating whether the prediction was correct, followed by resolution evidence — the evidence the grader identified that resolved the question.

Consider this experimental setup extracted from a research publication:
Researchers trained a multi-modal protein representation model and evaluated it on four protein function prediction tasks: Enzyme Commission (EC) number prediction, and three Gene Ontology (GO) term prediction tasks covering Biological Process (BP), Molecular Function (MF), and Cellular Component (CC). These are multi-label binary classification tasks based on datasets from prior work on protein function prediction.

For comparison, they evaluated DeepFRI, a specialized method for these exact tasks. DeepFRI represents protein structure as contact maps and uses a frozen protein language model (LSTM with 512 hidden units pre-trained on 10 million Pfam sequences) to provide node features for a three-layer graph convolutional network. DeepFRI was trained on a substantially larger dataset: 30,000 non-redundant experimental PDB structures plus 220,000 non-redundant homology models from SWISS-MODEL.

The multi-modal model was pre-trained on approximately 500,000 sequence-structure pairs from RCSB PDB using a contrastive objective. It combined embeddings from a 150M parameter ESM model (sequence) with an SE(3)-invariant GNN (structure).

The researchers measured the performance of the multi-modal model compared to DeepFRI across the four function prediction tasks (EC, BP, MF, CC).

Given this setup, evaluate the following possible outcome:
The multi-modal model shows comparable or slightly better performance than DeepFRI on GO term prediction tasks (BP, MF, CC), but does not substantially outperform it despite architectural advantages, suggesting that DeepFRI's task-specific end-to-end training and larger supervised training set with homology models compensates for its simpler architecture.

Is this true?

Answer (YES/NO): NO